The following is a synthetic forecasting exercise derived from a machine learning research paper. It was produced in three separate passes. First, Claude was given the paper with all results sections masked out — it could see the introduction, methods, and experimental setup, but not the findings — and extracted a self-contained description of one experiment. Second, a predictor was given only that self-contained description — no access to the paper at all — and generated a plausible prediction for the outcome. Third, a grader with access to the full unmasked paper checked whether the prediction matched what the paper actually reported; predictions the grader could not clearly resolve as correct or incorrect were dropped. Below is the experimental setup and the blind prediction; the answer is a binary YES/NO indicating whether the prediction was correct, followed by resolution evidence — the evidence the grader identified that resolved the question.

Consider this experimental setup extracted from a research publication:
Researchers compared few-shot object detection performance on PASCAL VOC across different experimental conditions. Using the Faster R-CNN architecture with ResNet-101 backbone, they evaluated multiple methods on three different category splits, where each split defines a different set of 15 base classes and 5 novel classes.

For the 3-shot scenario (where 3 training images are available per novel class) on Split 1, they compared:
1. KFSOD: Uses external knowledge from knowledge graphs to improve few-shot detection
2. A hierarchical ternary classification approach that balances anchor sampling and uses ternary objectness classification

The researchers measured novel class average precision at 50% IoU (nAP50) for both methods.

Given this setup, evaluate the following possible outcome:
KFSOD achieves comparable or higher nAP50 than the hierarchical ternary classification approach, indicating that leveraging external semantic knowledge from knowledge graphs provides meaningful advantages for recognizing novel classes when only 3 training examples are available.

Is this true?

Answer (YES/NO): YES